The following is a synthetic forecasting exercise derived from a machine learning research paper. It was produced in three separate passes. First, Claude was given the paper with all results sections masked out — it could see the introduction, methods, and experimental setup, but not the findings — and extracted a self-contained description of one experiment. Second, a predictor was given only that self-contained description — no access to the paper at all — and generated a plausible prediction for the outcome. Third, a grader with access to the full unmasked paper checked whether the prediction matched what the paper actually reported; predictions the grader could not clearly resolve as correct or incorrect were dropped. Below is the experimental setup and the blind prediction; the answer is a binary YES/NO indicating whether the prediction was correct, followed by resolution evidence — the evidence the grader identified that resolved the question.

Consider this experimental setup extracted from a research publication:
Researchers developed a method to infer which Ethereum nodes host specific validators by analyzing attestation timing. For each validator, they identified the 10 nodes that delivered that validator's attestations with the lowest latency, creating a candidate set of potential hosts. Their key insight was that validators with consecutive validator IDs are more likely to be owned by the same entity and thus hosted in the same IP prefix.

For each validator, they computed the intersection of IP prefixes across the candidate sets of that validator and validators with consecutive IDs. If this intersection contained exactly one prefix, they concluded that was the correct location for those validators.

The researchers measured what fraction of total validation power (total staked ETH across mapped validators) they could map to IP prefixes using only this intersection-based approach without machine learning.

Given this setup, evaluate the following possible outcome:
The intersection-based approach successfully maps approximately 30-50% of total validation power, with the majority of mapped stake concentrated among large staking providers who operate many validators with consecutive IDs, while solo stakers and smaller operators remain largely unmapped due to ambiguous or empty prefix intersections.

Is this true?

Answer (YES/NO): NO